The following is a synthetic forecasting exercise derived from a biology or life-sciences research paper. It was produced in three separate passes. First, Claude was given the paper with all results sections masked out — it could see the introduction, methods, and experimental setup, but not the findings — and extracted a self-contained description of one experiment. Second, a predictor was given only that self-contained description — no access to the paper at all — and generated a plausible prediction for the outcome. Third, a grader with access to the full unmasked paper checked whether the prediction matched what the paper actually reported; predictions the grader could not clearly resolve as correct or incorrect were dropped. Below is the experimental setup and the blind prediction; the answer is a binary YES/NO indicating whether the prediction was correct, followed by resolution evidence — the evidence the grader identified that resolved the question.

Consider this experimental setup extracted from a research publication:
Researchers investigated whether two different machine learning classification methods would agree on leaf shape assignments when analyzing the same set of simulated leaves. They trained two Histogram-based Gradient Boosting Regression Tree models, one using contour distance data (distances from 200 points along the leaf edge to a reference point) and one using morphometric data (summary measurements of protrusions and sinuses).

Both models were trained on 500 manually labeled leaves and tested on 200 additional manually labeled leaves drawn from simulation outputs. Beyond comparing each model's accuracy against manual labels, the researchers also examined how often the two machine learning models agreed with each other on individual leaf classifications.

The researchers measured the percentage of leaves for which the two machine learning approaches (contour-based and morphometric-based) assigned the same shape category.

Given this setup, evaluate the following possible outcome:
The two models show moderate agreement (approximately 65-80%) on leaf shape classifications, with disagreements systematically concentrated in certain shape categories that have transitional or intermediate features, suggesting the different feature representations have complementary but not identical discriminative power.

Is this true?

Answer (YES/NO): NO